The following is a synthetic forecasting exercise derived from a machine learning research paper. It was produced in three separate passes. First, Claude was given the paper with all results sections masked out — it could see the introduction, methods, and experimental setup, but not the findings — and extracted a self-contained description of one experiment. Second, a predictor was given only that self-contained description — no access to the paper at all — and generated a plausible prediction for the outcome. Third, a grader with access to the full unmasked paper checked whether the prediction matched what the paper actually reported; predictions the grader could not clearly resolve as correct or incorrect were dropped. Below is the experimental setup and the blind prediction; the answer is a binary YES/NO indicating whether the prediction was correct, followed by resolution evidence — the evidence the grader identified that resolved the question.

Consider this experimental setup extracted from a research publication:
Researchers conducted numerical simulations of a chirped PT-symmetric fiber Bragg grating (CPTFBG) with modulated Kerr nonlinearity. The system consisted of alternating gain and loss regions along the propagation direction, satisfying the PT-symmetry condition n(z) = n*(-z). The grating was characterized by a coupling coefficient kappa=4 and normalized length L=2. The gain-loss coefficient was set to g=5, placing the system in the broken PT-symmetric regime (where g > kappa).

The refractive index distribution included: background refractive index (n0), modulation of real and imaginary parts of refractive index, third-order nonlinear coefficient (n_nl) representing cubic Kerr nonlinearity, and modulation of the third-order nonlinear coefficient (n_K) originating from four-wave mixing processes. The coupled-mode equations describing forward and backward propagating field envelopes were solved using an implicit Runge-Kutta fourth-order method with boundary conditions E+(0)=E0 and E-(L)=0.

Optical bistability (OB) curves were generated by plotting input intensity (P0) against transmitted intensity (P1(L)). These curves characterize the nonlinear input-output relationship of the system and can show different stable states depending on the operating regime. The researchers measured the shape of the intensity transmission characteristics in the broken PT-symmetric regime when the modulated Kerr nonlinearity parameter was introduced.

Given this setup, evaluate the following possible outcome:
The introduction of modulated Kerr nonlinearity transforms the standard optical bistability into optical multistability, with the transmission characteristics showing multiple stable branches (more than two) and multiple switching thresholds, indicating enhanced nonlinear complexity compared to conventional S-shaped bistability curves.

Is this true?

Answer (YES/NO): NO